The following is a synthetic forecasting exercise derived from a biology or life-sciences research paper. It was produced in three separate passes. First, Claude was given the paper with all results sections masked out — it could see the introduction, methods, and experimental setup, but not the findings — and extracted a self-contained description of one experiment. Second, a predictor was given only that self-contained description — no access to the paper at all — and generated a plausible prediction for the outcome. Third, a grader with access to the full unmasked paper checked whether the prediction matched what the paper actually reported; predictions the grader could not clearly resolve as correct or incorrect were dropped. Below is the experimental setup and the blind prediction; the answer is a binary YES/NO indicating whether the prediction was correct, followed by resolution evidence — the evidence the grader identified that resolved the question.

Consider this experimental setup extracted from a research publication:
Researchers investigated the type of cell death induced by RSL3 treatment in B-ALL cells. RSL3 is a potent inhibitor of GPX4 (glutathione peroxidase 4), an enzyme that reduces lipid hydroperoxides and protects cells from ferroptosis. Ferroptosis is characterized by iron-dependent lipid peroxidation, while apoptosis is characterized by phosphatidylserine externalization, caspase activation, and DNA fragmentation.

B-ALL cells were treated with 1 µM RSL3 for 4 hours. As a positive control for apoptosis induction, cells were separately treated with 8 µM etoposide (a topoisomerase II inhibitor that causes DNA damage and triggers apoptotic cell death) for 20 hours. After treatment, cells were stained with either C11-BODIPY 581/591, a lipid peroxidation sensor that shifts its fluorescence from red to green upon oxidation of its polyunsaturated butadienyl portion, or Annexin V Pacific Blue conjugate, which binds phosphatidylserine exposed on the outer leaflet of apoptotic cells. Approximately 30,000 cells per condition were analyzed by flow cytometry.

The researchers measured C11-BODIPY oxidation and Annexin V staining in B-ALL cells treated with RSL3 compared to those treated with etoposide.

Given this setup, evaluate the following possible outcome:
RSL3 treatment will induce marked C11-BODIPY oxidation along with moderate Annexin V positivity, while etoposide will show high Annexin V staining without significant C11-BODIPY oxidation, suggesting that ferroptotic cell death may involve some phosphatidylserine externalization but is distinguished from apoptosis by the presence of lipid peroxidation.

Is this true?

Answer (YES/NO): NO